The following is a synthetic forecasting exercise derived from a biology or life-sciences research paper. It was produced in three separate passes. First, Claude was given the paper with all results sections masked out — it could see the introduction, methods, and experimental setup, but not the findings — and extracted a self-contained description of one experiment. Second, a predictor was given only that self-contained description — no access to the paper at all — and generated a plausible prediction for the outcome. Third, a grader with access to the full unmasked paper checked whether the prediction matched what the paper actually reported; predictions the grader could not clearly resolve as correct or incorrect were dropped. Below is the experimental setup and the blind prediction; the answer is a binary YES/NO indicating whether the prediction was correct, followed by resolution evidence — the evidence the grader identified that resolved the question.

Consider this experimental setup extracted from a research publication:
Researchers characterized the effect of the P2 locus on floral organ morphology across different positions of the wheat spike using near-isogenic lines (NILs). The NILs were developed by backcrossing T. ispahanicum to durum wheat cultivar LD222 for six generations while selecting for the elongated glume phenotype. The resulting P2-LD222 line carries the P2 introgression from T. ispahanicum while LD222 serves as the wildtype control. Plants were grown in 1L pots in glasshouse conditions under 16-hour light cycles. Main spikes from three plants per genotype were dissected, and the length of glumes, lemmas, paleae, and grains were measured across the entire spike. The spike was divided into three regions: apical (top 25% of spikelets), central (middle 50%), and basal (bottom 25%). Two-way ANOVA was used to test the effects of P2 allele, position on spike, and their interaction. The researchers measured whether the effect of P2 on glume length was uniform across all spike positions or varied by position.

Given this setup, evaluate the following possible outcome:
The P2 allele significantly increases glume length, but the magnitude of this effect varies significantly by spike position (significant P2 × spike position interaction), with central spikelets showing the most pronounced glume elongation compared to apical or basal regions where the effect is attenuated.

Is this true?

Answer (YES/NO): NO